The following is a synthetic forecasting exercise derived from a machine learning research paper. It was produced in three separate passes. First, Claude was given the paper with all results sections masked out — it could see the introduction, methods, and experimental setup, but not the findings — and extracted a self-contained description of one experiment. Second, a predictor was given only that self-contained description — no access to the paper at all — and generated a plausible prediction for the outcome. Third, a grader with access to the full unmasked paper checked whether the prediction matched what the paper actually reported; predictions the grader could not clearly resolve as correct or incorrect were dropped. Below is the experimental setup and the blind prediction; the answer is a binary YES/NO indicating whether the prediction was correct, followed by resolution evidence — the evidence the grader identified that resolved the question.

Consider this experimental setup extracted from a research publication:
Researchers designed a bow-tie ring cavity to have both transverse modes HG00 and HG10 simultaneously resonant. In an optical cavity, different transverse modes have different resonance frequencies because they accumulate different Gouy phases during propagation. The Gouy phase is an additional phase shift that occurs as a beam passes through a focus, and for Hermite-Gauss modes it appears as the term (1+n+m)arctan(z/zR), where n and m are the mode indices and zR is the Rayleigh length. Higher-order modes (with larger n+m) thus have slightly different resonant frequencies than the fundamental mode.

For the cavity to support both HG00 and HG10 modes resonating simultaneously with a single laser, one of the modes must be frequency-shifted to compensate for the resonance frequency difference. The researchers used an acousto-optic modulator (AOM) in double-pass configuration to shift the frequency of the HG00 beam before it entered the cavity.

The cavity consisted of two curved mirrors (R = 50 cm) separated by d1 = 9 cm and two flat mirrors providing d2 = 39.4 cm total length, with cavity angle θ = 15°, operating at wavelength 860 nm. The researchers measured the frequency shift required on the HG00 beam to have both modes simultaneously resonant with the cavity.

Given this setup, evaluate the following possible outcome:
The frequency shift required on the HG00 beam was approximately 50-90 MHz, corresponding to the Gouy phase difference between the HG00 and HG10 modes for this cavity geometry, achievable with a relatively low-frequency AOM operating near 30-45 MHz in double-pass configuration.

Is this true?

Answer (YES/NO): NO